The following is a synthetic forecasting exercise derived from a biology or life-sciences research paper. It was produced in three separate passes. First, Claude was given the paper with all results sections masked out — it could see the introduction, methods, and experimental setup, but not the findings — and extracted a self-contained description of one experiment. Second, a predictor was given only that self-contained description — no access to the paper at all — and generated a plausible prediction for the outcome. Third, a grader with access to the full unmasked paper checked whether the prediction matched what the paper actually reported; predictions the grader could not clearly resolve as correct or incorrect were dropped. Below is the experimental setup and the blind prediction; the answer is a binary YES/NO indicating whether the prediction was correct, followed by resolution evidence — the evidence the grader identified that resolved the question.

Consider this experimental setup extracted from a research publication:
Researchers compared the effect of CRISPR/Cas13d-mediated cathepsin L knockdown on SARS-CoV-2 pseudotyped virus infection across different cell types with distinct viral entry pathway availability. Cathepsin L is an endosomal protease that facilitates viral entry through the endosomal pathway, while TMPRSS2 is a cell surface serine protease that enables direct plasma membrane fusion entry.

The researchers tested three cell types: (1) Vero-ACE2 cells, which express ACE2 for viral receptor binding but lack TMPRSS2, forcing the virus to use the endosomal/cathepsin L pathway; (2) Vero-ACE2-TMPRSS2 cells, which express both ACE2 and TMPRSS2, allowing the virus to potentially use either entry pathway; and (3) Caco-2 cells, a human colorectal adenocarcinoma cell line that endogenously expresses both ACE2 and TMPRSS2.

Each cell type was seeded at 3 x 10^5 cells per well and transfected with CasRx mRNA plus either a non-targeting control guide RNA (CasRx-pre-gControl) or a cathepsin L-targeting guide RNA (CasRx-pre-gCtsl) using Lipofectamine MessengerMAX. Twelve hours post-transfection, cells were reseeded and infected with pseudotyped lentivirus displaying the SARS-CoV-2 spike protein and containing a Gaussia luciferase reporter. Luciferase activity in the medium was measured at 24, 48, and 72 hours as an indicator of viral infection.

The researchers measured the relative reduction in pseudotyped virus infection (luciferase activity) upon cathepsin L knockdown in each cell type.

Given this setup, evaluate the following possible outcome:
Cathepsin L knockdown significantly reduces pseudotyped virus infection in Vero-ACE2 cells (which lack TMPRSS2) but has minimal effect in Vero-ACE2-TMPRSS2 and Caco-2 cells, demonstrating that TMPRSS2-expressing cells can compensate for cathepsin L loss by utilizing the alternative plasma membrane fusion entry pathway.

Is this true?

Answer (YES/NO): NO